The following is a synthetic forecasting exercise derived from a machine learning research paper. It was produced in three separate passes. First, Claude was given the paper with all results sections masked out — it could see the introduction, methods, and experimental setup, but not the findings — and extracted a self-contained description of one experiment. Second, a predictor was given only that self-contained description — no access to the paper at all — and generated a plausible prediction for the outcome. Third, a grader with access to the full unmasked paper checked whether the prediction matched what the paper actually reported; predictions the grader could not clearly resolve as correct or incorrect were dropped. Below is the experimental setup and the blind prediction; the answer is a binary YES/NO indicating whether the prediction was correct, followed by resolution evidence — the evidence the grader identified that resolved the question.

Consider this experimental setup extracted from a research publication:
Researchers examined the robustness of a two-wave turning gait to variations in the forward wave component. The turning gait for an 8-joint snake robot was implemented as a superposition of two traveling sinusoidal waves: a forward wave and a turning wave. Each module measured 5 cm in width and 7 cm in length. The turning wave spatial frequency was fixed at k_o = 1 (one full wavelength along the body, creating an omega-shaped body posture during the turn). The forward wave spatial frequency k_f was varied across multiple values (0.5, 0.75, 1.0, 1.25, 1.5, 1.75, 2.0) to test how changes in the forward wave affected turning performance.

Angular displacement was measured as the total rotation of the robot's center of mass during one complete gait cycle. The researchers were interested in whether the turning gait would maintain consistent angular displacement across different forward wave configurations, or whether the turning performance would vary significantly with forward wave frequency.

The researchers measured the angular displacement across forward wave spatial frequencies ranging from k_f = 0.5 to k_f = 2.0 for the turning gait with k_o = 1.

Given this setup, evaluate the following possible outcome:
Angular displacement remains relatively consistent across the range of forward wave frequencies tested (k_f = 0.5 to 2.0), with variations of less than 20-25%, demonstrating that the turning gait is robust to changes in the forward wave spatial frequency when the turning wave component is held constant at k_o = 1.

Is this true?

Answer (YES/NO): NO